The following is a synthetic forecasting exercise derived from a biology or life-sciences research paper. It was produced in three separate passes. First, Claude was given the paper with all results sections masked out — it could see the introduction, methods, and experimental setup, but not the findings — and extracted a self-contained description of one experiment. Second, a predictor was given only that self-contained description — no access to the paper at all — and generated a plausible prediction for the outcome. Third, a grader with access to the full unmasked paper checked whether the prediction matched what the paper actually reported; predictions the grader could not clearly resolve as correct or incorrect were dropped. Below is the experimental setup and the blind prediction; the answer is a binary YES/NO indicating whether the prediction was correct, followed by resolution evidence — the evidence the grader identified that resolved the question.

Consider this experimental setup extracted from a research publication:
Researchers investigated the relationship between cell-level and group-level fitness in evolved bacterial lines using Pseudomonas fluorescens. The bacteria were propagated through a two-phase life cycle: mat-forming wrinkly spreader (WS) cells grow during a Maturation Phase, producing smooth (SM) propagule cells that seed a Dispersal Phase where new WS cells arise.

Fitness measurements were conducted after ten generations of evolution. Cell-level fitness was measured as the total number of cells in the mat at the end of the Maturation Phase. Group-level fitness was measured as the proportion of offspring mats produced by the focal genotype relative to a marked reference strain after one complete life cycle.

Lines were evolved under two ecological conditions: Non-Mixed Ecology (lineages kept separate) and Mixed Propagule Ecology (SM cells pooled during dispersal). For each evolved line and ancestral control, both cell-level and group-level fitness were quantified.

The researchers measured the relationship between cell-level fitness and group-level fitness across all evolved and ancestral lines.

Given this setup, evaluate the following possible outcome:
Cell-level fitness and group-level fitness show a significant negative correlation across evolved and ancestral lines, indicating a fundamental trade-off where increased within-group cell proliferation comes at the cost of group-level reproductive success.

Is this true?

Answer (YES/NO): YES